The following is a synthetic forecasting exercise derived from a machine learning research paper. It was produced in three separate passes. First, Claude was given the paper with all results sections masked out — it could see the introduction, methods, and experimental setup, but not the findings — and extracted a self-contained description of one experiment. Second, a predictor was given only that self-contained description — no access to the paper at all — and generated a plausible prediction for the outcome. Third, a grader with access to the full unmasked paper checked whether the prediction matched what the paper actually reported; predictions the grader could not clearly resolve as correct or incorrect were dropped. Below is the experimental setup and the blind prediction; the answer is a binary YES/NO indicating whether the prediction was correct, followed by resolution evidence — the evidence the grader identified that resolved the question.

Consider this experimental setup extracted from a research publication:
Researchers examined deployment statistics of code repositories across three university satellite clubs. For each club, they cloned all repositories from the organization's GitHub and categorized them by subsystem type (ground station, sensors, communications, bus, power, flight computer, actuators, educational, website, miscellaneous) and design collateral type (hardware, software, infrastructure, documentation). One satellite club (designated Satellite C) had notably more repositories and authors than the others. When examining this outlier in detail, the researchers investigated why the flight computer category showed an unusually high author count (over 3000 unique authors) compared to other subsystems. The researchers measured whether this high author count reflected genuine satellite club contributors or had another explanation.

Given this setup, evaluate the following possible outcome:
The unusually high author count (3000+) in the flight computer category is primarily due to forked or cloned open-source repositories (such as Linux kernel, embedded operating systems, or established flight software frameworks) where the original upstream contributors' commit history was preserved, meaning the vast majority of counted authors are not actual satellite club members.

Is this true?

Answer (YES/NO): YES